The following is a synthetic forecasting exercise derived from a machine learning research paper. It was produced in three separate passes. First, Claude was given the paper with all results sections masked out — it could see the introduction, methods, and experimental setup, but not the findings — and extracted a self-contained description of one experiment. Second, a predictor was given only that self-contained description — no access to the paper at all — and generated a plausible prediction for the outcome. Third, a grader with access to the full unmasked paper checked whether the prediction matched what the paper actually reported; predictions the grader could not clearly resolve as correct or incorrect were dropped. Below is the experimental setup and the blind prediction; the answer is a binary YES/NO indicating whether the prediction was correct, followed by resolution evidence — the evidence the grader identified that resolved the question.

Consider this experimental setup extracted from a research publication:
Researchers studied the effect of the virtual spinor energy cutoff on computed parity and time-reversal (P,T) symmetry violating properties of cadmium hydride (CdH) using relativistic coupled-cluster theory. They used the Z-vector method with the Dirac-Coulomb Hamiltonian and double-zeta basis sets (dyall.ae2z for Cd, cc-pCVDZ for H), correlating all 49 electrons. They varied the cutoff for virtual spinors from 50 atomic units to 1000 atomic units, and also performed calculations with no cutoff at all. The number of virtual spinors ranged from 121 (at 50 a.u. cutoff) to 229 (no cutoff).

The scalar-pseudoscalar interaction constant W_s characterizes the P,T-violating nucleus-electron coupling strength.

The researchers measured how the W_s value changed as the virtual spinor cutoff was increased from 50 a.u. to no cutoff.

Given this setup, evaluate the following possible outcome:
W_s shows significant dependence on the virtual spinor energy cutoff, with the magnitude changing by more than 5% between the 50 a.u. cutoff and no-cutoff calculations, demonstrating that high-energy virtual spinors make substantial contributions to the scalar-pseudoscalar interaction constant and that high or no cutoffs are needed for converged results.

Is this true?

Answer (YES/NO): NO